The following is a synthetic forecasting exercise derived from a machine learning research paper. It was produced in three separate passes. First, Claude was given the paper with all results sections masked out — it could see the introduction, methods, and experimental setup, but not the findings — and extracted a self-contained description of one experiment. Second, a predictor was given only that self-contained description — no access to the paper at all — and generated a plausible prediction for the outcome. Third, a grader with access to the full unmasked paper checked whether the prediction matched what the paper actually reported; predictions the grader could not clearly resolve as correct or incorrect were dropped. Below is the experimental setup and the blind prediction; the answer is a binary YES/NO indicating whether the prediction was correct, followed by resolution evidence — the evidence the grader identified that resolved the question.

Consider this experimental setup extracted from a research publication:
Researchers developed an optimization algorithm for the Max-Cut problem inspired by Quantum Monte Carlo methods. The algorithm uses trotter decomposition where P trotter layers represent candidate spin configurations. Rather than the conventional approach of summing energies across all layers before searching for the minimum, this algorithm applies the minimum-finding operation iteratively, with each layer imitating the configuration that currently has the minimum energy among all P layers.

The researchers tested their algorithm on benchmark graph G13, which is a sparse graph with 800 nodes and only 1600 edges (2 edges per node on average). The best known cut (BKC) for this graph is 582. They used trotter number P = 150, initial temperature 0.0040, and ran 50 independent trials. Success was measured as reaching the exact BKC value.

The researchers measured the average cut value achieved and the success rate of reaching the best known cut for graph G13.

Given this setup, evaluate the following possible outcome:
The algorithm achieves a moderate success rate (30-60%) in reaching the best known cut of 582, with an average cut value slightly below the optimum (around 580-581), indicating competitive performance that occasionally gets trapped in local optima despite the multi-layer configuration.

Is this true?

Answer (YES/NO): NO